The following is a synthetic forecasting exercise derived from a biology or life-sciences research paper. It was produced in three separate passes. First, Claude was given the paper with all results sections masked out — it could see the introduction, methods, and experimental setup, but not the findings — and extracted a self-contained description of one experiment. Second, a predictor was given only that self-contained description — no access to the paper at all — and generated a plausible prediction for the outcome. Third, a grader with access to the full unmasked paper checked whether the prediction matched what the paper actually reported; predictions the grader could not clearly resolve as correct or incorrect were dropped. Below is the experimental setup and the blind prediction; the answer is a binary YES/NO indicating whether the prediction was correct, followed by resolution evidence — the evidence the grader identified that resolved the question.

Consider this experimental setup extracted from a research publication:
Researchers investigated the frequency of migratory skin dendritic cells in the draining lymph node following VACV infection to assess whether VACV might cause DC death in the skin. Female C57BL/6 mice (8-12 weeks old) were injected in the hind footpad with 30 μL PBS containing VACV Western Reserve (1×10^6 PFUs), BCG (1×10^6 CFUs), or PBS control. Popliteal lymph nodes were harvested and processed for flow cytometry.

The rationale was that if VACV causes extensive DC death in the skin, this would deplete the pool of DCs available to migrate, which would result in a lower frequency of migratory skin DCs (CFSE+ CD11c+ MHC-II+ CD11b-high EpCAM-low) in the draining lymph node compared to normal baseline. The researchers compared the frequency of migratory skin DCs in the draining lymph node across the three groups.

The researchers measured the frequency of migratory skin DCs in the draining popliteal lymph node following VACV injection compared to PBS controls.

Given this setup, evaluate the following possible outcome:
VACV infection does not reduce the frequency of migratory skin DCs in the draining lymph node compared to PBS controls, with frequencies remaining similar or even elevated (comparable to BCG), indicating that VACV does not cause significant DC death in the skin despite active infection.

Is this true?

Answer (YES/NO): NO